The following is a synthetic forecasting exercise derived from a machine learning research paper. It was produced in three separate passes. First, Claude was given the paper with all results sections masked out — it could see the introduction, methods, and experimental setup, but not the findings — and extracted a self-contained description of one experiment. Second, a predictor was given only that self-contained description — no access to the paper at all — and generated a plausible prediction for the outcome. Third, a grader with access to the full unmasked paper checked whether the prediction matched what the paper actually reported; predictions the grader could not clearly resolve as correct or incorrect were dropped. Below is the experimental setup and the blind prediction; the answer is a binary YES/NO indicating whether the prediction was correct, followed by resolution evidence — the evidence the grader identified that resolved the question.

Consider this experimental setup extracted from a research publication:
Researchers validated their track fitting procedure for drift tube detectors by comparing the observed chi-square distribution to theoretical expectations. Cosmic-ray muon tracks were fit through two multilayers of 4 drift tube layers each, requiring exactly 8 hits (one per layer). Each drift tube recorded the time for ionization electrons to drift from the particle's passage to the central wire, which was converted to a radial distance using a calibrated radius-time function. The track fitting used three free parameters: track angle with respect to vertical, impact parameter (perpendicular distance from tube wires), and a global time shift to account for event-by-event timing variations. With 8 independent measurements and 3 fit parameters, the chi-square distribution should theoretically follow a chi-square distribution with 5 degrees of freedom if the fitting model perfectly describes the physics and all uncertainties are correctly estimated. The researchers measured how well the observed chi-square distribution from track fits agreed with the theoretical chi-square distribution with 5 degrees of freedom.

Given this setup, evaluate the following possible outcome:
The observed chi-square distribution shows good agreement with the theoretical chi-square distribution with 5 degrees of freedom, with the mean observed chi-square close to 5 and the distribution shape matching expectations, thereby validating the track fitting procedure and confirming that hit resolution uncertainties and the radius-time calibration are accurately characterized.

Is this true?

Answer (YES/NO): NO